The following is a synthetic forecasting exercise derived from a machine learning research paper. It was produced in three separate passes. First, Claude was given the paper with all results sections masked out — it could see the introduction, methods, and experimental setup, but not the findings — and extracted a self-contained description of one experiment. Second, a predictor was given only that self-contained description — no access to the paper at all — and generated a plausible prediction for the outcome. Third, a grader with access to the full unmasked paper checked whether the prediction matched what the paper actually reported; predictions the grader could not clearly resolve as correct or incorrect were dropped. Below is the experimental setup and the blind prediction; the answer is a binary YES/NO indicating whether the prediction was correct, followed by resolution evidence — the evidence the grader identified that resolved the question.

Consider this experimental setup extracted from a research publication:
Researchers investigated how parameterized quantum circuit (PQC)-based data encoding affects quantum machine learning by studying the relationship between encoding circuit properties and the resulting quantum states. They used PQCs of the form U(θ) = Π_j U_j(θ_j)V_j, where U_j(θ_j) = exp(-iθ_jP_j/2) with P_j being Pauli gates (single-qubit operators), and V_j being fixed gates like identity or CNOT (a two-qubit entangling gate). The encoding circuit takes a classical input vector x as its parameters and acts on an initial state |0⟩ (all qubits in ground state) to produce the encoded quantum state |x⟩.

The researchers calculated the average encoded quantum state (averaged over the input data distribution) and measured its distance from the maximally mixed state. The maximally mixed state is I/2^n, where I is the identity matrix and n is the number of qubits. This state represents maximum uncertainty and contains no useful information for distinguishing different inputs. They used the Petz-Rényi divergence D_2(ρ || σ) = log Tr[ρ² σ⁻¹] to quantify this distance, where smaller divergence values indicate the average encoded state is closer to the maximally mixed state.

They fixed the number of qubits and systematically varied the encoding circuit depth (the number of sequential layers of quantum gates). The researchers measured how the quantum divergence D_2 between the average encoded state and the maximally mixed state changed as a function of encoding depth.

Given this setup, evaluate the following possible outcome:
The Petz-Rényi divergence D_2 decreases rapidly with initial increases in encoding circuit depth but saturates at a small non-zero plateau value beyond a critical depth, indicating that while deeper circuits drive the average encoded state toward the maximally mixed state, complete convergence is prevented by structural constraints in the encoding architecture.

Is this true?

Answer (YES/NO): NO